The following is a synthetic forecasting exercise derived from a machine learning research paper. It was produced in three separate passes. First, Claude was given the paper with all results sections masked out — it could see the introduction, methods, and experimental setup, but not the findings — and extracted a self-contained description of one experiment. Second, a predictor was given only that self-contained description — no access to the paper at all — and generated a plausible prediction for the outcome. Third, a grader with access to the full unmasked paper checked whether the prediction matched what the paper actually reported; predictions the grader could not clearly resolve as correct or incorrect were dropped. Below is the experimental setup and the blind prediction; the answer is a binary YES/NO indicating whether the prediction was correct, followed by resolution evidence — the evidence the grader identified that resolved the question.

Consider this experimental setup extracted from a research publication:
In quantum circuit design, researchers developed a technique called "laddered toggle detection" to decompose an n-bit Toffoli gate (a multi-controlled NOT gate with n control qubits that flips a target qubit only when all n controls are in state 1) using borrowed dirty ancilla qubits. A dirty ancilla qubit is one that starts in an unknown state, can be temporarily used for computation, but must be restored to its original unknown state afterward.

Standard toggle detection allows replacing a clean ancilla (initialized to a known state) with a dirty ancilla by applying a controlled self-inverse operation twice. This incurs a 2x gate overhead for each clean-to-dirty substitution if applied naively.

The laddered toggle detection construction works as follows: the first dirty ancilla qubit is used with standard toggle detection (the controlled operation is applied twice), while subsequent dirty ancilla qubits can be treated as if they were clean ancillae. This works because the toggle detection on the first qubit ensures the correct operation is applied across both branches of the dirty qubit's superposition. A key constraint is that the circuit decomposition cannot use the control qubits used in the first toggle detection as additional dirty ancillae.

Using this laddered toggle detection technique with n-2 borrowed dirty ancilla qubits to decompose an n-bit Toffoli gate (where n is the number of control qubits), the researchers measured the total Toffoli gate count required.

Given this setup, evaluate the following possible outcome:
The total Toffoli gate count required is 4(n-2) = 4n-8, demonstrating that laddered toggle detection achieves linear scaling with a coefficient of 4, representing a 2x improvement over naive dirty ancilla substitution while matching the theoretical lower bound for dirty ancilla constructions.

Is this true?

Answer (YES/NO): YES